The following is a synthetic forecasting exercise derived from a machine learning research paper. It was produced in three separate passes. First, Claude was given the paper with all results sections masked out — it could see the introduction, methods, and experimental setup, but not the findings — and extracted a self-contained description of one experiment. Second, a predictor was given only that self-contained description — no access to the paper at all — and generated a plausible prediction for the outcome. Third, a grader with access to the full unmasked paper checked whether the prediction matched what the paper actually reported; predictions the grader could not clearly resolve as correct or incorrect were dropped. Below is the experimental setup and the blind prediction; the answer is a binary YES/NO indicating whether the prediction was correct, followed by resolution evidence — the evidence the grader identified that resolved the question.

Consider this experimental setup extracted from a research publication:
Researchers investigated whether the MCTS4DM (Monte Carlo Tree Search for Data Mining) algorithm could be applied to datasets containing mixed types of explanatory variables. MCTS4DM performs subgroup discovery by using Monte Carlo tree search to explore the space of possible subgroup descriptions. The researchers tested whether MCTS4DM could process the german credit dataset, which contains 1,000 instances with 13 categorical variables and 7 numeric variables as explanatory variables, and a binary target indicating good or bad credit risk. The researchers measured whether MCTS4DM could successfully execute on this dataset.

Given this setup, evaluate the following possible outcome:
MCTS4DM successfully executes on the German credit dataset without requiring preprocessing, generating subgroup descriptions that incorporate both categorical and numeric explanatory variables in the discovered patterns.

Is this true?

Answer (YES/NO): NO